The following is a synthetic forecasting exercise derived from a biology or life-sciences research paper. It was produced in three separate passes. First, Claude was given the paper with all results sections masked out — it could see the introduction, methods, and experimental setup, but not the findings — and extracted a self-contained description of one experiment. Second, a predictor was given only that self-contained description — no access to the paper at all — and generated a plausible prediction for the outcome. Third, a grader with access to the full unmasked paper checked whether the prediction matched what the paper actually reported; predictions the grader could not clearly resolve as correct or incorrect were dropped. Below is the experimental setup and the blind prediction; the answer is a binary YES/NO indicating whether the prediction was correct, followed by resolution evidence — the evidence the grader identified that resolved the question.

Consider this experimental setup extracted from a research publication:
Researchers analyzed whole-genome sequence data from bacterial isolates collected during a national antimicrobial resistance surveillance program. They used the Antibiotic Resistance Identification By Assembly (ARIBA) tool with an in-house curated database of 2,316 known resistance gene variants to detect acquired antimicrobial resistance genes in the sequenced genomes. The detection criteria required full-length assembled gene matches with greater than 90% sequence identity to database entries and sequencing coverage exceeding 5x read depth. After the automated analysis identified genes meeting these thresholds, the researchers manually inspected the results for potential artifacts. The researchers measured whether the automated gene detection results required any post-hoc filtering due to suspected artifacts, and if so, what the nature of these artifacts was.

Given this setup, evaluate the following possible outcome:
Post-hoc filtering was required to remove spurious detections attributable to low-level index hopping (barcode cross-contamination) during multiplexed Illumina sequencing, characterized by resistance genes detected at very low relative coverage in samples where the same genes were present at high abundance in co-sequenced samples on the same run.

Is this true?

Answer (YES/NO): NO